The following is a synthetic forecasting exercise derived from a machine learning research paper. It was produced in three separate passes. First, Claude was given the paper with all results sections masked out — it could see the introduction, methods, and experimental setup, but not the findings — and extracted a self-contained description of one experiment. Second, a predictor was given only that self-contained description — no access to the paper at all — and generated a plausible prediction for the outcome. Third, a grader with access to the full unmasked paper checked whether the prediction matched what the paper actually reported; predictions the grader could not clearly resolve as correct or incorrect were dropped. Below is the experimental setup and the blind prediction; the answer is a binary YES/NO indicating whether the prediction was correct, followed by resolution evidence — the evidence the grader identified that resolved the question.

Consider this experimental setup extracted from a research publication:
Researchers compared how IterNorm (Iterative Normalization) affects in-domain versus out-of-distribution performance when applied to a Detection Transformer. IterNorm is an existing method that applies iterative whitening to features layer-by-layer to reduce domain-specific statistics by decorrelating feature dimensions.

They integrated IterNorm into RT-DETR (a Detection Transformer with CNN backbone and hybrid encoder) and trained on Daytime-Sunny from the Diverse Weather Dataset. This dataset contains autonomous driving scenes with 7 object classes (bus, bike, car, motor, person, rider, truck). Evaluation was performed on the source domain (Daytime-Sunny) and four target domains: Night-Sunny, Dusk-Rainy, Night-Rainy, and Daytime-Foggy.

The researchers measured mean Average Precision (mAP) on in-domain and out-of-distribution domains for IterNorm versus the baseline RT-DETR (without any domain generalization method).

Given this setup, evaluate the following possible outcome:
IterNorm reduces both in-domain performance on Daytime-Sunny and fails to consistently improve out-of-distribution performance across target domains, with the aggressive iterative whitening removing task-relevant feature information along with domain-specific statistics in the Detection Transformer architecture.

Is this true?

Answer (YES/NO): YES